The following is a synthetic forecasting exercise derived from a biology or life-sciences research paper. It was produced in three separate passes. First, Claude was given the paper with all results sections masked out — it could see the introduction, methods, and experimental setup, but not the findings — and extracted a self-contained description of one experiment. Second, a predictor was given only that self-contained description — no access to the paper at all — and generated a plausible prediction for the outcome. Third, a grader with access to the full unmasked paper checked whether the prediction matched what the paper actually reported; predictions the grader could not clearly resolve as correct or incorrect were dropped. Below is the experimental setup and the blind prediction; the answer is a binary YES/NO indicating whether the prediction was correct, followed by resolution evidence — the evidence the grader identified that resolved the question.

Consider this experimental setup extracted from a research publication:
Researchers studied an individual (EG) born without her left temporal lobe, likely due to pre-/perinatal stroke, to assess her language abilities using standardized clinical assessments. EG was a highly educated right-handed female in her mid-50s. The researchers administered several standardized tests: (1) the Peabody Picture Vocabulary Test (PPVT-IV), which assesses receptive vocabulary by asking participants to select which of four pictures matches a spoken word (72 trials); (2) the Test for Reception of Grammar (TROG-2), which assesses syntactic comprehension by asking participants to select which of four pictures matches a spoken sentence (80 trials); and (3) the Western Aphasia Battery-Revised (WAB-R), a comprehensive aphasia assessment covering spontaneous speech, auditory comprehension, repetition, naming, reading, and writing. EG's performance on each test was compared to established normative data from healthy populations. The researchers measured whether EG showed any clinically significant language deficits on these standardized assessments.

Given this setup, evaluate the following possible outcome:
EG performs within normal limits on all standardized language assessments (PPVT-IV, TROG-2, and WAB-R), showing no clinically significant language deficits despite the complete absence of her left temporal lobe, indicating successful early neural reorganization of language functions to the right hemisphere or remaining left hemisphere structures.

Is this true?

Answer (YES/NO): YES